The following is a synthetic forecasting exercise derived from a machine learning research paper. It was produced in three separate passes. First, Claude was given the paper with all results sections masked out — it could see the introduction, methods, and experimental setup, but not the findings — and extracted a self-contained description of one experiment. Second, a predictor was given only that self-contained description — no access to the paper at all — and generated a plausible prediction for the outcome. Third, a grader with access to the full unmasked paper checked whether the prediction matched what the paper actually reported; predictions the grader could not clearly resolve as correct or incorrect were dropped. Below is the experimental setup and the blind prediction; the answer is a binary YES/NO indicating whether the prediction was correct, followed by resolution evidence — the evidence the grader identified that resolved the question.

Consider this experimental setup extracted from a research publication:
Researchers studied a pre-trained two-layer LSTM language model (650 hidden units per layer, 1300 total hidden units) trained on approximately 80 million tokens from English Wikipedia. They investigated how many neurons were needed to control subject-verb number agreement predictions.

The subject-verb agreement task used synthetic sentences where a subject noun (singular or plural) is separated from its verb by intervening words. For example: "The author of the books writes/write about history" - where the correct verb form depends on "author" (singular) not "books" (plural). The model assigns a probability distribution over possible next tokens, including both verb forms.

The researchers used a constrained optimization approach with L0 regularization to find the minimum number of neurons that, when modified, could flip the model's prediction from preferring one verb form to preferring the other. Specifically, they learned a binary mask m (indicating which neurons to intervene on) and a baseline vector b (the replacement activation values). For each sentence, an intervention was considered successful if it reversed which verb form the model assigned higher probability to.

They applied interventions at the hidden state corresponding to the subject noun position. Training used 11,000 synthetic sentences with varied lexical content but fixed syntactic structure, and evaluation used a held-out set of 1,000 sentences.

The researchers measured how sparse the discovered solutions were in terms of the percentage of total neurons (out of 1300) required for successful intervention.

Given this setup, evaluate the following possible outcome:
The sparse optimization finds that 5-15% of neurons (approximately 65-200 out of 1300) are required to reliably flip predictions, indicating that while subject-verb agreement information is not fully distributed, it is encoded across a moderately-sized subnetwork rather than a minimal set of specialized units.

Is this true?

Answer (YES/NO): NO